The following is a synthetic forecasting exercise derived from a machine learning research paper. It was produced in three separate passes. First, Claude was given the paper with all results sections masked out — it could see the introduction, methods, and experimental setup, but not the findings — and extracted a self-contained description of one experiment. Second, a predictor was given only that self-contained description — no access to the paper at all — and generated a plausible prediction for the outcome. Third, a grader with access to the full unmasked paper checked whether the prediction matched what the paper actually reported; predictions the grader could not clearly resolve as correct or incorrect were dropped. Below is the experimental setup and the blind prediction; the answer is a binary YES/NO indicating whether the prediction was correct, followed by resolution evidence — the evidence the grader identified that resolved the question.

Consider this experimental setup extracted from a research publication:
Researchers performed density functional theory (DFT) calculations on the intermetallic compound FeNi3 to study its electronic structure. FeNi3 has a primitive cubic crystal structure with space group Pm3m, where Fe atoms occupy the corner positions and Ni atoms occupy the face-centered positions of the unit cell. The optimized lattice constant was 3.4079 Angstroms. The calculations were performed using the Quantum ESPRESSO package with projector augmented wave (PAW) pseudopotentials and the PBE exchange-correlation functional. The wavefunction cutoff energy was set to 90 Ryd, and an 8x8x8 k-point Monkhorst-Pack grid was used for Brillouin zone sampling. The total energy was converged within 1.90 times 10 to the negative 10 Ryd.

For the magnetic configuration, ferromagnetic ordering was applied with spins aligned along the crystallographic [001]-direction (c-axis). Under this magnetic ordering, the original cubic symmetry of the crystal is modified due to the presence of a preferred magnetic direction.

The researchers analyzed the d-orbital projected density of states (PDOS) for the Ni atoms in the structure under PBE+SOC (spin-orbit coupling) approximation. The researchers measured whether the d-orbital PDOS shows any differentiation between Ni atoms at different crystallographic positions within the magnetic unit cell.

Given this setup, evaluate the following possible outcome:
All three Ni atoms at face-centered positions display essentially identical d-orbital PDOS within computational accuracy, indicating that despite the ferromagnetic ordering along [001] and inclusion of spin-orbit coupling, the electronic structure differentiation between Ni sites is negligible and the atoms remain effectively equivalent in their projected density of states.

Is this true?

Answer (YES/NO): NO